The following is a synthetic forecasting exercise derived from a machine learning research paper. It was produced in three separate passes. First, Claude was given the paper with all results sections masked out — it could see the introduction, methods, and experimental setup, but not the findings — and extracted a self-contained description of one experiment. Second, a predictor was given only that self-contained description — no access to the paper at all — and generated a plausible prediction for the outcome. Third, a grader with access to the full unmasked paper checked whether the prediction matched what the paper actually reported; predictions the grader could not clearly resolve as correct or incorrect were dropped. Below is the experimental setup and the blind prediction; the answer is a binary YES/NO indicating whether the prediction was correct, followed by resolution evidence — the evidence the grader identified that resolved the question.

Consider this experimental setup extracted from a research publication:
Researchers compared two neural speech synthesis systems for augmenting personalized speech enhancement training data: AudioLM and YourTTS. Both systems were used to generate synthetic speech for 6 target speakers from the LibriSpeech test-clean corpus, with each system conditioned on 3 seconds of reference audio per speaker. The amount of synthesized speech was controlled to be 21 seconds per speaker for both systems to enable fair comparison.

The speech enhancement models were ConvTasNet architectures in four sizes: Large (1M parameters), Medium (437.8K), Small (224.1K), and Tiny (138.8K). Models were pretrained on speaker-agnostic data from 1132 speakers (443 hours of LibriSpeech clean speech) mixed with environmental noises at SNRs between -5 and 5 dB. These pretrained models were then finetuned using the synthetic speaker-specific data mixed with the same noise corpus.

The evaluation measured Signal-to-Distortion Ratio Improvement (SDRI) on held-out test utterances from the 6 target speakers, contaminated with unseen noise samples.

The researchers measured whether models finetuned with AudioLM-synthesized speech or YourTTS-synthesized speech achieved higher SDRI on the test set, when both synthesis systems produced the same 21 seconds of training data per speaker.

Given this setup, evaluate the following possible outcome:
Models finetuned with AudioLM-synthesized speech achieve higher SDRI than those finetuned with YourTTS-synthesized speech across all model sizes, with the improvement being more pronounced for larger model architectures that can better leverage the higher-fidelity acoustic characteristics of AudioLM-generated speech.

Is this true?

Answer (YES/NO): NO